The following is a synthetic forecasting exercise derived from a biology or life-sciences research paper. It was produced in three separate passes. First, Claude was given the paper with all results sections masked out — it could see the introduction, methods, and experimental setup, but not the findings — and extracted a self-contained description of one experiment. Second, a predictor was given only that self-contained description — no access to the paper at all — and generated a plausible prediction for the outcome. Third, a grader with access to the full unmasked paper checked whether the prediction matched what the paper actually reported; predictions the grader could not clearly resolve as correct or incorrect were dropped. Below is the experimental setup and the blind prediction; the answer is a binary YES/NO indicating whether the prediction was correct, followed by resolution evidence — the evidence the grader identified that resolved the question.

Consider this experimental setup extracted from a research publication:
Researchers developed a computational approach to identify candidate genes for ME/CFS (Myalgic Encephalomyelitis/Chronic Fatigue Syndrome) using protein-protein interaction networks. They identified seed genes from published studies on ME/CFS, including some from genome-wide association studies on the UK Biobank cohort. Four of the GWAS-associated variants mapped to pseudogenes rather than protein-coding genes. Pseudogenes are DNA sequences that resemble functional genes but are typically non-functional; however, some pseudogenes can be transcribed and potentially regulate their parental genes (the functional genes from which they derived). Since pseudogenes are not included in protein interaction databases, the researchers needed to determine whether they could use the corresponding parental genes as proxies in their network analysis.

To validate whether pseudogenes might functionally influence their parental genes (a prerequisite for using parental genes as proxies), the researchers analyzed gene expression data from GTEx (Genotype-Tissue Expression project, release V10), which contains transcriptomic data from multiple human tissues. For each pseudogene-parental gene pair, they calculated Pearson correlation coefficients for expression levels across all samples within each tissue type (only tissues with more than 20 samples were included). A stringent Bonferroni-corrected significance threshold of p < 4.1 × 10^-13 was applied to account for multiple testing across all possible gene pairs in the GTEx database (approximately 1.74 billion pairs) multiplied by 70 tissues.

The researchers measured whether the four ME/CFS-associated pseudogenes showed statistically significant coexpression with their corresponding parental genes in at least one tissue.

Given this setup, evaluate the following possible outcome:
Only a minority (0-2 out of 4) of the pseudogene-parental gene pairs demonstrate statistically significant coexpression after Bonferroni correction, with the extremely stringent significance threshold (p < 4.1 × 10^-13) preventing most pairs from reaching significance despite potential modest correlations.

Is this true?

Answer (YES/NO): NO